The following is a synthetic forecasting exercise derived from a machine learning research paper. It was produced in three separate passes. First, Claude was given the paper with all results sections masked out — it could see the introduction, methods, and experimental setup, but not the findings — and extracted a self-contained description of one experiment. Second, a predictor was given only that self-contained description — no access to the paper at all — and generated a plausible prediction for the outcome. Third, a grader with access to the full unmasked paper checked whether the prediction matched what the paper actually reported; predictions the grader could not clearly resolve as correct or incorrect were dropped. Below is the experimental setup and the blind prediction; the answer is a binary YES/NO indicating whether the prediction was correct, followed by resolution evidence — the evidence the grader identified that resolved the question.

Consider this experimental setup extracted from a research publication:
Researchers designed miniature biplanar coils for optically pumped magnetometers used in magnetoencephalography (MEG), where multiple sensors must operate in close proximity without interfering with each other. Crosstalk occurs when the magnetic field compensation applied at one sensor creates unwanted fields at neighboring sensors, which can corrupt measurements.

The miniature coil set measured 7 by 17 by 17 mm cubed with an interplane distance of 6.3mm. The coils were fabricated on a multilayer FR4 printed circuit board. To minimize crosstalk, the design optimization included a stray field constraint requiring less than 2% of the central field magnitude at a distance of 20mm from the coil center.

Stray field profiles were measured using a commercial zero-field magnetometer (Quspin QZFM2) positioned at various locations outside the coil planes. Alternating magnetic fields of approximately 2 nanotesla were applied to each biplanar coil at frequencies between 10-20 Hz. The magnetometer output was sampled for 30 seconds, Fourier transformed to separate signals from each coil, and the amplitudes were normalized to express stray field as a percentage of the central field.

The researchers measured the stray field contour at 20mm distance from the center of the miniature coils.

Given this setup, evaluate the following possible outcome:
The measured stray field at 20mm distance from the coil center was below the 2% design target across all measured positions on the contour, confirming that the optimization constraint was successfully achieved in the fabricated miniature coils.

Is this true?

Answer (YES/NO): YES